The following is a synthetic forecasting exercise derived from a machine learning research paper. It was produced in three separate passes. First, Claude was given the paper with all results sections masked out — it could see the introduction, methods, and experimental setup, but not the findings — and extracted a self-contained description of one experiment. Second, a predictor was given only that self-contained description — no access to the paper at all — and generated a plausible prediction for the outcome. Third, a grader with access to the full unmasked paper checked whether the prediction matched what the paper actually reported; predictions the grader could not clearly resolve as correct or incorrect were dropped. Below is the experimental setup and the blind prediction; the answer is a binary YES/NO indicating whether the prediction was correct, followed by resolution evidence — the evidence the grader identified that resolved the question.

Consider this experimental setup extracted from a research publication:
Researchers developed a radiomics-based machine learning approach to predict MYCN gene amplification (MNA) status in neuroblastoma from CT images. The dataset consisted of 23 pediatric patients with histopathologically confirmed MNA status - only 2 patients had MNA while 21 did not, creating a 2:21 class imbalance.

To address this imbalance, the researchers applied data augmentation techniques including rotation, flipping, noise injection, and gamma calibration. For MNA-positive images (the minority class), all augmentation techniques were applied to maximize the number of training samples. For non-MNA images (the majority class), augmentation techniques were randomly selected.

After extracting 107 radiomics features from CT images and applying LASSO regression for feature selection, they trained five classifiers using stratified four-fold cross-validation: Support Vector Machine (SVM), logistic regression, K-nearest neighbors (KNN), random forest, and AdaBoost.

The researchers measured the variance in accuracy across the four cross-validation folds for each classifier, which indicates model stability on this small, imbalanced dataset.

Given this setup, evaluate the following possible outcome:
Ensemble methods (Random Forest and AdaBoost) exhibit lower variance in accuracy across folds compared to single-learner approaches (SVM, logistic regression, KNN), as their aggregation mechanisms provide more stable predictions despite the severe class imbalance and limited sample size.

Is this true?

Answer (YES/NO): NO